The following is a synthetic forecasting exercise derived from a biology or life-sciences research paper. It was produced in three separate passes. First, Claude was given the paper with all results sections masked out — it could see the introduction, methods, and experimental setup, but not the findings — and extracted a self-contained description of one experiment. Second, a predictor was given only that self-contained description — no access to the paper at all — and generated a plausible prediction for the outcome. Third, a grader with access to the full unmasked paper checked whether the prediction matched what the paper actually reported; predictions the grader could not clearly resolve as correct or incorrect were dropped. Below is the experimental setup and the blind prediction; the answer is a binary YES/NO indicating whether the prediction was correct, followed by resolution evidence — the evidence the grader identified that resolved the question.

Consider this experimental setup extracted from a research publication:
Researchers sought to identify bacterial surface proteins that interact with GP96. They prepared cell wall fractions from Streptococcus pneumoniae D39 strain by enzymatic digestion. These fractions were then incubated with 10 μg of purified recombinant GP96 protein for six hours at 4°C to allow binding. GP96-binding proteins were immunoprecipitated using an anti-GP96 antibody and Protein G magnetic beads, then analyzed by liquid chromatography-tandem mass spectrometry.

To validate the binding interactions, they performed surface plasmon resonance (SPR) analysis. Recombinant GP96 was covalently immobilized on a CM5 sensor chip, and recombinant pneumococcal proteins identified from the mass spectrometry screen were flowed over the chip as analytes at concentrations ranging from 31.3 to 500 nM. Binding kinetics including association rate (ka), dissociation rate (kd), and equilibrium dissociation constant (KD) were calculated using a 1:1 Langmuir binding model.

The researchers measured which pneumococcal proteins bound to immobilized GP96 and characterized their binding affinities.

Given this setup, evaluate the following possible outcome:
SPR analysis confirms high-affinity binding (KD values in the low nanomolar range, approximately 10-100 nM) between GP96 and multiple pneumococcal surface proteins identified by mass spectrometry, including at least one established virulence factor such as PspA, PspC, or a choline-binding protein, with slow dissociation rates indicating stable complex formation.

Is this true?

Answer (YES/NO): NO